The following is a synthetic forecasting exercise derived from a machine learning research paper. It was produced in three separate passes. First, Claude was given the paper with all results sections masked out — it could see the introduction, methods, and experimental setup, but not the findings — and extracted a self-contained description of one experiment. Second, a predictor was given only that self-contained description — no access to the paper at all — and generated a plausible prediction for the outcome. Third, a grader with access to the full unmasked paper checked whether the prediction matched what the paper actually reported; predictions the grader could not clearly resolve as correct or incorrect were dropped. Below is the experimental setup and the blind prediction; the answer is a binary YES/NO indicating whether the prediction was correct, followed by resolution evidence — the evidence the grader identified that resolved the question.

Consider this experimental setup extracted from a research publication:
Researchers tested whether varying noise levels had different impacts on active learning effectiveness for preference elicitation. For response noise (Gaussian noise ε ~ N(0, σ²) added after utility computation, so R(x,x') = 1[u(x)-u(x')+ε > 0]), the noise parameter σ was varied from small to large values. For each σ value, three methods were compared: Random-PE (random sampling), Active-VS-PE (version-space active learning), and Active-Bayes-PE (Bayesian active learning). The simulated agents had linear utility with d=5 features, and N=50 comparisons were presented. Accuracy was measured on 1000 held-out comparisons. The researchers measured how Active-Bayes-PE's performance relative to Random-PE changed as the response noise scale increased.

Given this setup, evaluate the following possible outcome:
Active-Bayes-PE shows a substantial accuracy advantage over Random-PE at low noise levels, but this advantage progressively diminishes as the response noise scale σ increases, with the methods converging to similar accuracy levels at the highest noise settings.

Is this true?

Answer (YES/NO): NO